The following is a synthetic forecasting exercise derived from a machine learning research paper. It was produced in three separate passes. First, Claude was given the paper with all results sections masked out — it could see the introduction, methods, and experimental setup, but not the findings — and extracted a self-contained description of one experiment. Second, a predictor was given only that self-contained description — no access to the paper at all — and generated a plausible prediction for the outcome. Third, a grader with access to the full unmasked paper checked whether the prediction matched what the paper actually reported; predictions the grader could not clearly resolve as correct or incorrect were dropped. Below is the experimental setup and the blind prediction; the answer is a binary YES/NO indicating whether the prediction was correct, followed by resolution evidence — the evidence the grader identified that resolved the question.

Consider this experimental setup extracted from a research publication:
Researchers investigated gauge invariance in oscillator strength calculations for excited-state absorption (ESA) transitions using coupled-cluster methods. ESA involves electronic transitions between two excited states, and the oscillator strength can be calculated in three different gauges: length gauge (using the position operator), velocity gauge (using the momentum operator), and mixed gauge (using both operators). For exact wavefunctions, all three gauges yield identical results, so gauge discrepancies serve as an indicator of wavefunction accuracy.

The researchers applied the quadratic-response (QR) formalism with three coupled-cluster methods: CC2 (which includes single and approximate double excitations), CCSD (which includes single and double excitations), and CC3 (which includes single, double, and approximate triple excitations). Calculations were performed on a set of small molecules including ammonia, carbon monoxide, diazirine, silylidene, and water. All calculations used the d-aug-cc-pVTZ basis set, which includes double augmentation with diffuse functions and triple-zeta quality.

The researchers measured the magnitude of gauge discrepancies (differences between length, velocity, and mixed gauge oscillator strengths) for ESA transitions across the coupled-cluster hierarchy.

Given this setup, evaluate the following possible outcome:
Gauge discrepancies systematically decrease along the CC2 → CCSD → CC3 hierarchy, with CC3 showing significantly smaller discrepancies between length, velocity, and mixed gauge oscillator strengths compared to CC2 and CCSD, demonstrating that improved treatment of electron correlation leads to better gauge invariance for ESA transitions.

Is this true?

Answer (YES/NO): NO